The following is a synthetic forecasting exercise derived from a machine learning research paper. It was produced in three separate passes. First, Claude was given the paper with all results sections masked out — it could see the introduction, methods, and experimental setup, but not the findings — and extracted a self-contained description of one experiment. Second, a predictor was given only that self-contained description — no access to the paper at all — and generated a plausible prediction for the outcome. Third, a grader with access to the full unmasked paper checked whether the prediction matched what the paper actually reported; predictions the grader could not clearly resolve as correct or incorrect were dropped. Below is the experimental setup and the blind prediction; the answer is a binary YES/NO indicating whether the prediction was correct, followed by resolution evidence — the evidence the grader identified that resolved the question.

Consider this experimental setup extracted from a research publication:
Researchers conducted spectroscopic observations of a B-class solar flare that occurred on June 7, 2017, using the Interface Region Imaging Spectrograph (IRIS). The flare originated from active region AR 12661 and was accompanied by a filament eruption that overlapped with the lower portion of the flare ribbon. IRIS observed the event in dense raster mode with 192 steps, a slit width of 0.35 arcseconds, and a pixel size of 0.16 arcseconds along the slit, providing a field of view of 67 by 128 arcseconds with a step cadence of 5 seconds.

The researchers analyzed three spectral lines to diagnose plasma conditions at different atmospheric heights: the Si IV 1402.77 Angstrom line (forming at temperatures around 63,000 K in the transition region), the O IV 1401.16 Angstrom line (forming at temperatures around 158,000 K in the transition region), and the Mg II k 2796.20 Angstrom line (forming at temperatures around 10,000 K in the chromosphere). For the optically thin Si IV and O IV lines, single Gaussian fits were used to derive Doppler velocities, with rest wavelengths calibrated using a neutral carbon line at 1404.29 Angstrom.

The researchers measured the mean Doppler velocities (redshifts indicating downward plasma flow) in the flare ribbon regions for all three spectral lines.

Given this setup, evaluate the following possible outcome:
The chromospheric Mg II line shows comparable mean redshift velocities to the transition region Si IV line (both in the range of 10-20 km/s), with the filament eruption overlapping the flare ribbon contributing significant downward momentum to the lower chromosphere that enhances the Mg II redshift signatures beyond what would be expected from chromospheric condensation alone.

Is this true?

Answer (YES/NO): NO